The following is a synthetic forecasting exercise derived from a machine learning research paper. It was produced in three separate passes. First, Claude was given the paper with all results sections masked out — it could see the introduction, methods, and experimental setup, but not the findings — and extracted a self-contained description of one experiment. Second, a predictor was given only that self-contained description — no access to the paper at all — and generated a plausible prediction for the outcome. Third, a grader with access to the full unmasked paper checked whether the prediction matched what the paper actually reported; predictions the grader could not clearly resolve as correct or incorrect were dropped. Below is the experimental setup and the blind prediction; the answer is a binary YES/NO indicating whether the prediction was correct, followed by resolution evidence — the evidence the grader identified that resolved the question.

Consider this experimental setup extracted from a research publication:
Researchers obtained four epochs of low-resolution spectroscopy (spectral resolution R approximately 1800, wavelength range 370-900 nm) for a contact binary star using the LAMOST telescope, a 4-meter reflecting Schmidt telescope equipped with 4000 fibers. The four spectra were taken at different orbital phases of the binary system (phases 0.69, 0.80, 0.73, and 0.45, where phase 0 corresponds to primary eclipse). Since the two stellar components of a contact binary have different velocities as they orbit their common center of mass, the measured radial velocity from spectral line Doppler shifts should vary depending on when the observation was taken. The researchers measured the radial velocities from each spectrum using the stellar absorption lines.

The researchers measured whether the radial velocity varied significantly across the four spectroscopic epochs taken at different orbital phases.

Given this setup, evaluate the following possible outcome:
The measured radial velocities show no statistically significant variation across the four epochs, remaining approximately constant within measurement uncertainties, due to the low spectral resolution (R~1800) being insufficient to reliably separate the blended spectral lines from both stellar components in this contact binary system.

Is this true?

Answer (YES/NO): NO